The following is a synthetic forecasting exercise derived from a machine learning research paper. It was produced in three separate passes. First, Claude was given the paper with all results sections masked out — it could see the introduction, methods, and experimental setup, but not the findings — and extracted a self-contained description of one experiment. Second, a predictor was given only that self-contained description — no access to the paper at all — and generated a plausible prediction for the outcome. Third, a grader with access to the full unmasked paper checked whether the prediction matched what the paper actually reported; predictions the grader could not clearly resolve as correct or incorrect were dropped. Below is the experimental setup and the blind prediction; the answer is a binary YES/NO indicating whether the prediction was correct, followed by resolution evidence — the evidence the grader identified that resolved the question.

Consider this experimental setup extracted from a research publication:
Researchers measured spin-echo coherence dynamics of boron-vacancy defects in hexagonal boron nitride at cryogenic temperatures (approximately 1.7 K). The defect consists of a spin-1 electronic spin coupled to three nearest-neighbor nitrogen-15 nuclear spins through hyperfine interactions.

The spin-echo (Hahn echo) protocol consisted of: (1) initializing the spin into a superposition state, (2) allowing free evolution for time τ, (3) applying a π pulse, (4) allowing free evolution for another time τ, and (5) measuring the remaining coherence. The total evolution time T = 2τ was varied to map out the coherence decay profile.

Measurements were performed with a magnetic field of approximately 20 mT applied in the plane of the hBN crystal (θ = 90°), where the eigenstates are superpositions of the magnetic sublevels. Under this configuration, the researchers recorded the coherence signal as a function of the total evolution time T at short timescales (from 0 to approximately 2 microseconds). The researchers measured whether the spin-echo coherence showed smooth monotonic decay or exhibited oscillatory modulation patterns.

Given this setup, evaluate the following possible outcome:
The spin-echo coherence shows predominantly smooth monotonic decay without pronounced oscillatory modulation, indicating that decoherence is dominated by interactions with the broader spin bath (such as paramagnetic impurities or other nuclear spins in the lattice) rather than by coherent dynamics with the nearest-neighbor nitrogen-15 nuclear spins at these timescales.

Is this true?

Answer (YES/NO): NO